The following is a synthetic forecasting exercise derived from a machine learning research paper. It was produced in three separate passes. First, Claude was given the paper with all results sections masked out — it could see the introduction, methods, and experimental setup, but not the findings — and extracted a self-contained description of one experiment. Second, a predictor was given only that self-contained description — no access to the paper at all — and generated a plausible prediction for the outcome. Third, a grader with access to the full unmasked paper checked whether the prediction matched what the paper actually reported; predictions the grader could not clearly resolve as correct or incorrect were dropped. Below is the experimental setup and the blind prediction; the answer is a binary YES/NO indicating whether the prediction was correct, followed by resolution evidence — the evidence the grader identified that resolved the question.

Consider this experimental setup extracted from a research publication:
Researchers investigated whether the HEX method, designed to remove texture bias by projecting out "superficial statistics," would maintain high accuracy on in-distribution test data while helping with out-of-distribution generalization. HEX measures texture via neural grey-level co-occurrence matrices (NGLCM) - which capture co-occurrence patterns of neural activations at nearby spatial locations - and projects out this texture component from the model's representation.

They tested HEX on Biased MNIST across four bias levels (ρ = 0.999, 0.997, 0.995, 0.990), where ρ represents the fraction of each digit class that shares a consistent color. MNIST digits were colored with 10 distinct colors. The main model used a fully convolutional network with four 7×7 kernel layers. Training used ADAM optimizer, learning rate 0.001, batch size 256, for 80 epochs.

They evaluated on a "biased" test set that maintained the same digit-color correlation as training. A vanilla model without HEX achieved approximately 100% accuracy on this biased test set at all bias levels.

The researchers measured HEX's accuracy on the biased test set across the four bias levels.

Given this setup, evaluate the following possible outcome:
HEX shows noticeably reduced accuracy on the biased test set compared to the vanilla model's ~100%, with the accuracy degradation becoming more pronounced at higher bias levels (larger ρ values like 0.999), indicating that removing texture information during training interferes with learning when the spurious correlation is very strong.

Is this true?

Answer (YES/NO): NO